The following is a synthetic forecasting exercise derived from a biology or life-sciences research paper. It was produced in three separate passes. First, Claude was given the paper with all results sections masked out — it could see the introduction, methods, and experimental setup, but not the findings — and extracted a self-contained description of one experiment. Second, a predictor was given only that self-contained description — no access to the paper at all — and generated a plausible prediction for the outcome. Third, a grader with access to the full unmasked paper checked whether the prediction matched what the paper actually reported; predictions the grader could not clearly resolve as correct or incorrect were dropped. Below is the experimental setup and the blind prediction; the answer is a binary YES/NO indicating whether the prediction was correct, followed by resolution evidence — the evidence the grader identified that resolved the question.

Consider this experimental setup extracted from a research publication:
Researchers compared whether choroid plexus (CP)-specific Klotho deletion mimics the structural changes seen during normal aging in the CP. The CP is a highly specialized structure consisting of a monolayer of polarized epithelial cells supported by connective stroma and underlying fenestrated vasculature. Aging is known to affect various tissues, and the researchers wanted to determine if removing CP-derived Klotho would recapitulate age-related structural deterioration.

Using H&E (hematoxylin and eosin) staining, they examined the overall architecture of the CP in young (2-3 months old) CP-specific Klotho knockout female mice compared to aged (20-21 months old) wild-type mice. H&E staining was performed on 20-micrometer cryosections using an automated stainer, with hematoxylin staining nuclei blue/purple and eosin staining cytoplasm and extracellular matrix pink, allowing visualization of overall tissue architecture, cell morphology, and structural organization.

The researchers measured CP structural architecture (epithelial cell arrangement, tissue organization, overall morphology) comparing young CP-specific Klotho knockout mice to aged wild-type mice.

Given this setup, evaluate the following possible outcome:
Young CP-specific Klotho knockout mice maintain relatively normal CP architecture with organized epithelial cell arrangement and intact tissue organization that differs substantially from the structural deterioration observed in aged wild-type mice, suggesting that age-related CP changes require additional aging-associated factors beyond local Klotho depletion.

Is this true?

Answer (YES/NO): YES